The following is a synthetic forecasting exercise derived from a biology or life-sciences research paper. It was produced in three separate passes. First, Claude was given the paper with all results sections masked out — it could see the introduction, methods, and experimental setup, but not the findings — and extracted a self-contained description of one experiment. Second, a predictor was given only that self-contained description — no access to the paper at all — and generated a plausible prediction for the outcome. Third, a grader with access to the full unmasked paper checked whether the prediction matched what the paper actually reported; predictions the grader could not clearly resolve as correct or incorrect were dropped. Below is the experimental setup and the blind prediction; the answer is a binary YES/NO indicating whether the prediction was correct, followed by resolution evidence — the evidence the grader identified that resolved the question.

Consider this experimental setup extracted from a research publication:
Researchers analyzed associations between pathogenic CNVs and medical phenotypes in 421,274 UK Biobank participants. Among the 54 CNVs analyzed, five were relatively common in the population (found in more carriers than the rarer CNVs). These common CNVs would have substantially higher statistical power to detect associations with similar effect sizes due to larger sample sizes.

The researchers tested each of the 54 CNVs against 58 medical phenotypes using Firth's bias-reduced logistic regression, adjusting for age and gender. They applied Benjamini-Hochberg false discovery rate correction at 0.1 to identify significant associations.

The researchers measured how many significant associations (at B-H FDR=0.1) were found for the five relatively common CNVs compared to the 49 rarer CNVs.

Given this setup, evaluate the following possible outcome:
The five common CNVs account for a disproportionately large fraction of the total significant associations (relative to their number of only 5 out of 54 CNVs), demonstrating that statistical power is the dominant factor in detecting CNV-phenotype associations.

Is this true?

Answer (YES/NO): NO